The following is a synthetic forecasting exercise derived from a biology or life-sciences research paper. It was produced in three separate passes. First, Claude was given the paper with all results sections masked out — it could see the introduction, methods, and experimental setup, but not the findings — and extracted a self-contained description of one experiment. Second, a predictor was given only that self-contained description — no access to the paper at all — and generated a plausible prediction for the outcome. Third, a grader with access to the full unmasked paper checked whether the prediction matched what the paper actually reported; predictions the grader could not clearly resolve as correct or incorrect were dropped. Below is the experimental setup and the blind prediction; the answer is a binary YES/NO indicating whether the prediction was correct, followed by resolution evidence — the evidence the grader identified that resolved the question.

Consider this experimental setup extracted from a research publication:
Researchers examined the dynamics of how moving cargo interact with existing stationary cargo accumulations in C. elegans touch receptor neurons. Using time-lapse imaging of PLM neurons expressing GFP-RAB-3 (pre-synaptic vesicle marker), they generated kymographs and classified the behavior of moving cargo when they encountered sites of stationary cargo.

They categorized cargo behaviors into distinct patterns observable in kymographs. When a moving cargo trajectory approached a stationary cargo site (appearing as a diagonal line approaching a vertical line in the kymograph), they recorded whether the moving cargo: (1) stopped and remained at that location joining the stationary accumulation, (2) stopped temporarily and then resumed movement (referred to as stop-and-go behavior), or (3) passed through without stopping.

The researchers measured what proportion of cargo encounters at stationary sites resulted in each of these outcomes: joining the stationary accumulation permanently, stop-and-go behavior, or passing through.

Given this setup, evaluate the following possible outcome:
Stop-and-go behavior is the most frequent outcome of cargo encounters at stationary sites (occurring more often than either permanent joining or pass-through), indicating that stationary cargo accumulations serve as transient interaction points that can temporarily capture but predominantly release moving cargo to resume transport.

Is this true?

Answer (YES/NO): NO